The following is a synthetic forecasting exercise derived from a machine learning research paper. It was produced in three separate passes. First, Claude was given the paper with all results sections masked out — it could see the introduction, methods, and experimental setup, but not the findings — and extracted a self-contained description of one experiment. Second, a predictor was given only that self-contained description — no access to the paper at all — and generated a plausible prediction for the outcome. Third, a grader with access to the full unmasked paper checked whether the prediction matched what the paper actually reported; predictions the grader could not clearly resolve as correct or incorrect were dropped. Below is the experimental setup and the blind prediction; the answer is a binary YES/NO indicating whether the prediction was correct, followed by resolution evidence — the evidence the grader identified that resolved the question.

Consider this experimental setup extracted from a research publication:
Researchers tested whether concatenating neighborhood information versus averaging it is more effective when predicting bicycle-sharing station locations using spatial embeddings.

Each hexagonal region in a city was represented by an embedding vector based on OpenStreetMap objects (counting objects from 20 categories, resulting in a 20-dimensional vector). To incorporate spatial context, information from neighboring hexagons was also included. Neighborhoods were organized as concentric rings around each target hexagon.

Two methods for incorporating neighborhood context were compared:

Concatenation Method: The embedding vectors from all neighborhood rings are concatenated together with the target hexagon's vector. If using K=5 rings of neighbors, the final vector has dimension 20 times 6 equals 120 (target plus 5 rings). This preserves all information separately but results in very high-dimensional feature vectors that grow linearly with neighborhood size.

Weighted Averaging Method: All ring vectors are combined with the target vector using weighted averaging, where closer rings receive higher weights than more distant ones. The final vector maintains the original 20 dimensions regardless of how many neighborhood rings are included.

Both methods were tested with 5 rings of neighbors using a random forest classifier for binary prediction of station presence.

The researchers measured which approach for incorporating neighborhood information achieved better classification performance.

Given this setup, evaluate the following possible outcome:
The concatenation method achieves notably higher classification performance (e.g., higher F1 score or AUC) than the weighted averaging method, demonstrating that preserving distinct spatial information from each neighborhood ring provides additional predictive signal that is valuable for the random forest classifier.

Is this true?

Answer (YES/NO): NO